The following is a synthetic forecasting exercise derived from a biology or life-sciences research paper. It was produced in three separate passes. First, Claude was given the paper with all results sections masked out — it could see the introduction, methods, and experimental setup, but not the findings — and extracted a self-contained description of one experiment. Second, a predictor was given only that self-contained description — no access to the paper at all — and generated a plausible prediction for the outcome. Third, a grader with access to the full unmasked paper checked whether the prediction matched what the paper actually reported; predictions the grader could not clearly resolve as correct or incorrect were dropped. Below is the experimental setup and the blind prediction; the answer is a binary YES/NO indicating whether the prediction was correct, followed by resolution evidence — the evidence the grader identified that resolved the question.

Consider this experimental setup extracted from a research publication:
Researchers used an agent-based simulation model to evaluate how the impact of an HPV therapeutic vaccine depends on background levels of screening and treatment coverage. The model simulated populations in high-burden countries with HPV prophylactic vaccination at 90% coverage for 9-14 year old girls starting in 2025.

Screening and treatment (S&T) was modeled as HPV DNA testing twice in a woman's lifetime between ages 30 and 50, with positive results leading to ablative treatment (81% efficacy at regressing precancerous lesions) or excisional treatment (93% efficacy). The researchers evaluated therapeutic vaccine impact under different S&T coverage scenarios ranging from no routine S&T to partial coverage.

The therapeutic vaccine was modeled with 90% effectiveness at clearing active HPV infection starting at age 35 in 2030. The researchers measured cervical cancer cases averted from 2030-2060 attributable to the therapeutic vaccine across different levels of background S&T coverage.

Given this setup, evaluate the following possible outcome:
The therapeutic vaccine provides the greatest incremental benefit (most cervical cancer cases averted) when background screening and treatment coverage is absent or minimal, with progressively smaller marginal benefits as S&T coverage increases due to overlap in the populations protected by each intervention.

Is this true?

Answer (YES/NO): YES